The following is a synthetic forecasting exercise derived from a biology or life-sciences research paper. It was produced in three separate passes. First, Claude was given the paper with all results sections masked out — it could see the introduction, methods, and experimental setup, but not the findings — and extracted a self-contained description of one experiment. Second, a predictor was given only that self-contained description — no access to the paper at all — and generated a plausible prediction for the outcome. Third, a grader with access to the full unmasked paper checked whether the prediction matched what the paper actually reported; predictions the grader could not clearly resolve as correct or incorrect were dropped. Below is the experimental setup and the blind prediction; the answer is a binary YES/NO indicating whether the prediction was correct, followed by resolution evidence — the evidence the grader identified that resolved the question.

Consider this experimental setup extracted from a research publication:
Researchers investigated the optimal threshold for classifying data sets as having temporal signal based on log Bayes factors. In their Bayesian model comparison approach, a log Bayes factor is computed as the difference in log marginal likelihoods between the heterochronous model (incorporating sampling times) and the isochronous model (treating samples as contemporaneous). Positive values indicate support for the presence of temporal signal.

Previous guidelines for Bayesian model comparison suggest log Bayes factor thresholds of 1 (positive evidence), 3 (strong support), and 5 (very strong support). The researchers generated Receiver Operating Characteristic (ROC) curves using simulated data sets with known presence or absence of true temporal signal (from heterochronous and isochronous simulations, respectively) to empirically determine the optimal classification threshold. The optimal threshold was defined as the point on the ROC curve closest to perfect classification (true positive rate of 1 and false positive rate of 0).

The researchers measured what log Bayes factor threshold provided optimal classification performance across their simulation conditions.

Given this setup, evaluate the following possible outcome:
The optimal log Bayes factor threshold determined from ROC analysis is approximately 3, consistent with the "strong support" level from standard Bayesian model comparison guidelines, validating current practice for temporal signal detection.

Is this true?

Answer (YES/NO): NO